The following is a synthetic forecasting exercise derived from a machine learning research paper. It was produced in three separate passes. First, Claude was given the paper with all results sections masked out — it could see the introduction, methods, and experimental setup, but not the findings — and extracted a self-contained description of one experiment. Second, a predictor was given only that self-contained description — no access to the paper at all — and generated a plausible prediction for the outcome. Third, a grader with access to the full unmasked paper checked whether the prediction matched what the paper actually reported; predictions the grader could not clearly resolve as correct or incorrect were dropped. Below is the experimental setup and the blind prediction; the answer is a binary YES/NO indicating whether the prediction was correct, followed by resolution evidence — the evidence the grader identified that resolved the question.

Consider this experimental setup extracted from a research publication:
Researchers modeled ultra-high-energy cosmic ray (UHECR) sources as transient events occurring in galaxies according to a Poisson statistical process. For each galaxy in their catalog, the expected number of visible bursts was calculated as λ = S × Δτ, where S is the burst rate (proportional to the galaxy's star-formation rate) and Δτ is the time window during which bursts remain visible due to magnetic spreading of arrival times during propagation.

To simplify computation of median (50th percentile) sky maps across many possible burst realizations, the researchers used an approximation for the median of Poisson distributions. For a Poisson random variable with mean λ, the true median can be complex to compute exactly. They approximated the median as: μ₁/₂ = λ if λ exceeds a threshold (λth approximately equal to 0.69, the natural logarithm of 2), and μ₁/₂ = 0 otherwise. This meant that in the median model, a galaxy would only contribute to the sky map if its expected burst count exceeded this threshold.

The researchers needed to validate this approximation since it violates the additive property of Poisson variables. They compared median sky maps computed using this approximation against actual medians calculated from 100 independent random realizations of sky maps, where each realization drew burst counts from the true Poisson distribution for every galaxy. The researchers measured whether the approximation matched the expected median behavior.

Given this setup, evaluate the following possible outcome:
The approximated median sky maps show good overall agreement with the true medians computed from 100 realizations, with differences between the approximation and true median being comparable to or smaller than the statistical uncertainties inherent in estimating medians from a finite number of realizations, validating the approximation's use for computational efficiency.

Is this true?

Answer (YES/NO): YES